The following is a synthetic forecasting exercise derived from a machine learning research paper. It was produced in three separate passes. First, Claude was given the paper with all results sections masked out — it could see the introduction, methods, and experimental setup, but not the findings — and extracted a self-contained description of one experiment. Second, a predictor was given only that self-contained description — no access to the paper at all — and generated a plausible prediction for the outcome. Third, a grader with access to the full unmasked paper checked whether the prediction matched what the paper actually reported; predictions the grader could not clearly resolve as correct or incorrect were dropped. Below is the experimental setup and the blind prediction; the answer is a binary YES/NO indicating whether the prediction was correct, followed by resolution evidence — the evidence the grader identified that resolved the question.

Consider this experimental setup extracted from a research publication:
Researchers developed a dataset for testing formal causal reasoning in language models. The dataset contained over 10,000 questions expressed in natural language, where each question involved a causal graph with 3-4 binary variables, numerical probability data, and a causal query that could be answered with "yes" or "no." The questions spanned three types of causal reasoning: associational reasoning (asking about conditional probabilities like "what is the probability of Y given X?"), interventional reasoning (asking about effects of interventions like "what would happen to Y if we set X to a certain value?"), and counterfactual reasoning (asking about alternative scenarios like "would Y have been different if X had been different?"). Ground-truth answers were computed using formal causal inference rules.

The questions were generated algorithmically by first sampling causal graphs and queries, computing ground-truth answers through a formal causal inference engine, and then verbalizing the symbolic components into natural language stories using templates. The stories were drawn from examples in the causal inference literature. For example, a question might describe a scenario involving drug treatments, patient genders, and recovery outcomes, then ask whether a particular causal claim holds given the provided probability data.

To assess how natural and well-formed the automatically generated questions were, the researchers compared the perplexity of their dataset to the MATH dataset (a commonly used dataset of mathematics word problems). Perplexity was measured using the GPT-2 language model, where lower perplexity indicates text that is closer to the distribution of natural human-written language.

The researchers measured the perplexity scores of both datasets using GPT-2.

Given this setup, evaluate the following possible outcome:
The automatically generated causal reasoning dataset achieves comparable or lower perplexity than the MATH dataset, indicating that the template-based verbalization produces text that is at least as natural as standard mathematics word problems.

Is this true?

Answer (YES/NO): YES